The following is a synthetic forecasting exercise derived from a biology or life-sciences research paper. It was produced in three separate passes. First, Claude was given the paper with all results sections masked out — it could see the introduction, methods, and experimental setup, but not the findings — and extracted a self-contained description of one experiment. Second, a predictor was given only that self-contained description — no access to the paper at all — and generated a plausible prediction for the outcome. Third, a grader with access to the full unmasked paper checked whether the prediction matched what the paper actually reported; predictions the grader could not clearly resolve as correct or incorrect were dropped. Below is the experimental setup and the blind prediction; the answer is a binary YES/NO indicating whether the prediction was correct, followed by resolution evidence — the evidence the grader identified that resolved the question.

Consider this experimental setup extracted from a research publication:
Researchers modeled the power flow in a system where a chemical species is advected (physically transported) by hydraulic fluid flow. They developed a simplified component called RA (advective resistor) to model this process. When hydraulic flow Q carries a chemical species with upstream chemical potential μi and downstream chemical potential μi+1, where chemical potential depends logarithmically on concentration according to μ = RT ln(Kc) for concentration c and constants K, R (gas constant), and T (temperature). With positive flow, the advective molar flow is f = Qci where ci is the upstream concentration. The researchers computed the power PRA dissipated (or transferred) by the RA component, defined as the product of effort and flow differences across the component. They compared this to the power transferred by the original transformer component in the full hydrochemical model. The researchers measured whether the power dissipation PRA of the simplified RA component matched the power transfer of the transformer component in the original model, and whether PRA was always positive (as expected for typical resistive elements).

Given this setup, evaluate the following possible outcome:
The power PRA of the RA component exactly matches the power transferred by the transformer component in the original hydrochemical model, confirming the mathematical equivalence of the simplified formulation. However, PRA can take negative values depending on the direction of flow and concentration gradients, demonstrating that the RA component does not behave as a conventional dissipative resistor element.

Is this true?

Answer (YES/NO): YES